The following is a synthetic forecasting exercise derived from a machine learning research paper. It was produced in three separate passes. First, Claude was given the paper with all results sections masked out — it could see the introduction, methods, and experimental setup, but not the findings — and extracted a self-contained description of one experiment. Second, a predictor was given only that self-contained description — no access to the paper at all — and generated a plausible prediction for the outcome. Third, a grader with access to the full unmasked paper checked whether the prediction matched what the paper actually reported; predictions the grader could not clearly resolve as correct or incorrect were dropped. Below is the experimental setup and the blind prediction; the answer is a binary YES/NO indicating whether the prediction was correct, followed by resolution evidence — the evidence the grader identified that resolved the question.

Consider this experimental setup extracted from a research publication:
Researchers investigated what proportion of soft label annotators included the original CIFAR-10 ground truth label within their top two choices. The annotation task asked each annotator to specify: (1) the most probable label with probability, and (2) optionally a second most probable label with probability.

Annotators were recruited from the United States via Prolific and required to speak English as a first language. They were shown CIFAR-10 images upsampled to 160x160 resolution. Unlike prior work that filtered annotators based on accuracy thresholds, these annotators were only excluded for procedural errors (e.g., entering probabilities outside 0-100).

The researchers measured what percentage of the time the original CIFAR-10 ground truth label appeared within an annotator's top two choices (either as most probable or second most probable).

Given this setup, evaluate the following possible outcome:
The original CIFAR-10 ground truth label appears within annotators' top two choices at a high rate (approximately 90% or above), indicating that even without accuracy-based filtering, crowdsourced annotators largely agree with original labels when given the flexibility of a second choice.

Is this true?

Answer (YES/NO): YES